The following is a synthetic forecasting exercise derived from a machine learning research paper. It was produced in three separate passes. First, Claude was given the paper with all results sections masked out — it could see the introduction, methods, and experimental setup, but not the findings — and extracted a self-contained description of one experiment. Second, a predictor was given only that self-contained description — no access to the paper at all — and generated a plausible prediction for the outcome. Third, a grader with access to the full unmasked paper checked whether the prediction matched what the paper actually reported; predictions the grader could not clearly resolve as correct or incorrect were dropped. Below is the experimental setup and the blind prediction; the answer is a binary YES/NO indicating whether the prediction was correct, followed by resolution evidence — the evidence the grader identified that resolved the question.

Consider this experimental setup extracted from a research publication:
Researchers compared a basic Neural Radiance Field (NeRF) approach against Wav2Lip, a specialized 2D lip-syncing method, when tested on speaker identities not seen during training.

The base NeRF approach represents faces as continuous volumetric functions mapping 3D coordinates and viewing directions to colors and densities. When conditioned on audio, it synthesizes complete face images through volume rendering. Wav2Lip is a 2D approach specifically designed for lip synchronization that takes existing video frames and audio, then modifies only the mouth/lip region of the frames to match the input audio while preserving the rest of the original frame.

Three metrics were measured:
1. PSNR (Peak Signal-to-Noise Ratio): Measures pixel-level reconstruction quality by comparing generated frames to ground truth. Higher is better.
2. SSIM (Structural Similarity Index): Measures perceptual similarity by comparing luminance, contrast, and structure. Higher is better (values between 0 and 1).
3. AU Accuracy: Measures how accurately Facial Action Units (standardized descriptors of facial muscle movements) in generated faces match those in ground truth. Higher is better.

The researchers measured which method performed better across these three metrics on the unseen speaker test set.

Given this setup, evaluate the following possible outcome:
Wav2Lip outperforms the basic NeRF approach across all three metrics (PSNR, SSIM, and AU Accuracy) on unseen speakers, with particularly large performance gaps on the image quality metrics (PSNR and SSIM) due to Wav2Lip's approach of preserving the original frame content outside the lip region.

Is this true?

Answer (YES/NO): NO